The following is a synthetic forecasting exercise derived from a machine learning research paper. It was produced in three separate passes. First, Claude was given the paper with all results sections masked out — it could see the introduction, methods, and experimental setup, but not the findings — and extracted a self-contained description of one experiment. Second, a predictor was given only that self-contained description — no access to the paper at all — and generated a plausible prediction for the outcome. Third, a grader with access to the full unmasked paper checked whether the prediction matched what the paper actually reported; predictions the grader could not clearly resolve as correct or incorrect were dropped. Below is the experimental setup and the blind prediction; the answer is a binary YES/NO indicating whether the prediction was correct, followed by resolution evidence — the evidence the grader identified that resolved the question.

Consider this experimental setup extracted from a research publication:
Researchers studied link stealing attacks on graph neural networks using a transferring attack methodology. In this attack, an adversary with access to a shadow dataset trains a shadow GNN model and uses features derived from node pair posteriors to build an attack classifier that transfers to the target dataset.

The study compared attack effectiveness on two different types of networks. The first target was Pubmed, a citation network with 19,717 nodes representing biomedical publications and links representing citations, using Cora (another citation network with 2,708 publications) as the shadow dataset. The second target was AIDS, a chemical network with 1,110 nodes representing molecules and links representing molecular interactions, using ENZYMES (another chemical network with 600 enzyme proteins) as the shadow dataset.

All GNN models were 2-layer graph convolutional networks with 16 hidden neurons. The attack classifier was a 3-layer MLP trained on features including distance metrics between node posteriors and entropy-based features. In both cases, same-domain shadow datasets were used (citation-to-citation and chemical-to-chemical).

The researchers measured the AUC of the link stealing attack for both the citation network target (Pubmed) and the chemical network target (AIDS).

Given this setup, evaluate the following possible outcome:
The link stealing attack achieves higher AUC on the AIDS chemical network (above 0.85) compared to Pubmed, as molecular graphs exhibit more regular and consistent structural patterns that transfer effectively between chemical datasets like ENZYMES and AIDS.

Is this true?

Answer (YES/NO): NO